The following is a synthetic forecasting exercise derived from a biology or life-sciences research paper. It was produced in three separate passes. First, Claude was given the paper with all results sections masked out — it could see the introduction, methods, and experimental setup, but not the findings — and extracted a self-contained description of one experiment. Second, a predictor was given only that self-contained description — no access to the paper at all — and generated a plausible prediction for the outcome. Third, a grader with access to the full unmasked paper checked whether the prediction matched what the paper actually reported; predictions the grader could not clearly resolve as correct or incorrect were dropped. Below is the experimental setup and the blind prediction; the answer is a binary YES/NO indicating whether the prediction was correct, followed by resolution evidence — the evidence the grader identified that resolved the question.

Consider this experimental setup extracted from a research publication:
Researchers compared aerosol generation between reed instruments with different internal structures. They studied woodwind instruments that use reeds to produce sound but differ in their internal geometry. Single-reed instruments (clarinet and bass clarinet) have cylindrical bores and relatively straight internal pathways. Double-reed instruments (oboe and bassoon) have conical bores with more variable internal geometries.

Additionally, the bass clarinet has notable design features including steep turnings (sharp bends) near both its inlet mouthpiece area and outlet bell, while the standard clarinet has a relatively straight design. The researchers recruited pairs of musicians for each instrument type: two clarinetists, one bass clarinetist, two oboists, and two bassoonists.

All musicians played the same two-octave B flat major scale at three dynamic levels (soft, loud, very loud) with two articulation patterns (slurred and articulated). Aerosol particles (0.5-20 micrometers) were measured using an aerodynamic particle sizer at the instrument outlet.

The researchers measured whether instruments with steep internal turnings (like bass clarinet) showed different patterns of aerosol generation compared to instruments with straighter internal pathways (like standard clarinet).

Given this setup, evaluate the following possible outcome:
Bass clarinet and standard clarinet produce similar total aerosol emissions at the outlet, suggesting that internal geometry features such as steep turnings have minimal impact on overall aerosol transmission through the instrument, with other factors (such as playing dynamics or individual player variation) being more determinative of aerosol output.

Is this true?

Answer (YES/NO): NO